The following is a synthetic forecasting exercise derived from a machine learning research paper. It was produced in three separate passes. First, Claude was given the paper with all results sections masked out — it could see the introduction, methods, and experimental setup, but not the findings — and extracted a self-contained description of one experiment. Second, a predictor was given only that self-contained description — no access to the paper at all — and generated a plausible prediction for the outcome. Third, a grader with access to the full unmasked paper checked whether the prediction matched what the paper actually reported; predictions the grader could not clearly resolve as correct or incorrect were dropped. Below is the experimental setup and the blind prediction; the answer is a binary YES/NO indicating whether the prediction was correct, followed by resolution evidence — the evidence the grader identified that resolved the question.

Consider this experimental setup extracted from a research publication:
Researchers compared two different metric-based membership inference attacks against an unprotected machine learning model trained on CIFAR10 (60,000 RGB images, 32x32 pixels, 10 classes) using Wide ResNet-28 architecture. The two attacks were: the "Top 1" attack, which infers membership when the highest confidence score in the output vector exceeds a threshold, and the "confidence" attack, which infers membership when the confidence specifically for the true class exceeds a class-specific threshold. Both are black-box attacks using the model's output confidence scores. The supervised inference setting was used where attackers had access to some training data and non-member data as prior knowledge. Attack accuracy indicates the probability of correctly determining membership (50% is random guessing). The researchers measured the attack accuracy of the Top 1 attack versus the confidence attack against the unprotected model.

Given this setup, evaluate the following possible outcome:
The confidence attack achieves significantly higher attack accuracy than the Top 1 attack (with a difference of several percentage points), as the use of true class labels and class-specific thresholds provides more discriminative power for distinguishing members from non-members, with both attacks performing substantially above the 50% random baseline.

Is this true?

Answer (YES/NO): NO